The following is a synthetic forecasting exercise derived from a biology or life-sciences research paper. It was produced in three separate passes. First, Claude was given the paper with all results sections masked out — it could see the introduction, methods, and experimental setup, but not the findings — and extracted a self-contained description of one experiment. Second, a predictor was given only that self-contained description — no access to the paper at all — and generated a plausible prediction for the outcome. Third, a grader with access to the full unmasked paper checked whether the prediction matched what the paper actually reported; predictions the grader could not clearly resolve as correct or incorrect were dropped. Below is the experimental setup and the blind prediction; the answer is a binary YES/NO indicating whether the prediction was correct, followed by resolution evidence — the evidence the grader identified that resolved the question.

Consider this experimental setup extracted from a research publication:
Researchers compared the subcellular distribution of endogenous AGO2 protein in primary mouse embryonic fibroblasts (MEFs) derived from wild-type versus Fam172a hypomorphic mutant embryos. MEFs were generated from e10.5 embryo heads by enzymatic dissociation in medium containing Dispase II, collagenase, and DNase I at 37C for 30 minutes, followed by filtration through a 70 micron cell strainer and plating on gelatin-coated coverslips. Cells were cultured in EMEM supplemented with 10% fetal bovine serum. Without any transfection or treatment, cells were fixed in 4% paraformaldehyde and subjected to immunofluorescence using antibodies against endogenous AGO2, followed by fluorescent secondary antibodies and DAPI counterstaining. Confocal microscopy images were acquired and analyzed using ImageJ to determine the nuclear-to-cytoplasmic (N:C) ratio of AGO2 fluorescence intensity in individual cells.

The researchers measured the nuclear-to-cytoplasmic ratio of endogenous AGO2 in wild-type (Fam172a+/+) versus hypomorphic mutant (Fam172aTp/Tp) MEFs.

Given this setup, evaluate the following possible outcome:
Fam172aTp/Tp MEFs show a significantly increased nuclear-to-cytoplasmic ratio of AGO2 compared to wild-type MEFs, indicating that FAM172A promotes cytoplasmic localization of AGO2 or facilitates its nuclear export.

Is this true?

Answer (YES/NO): NO